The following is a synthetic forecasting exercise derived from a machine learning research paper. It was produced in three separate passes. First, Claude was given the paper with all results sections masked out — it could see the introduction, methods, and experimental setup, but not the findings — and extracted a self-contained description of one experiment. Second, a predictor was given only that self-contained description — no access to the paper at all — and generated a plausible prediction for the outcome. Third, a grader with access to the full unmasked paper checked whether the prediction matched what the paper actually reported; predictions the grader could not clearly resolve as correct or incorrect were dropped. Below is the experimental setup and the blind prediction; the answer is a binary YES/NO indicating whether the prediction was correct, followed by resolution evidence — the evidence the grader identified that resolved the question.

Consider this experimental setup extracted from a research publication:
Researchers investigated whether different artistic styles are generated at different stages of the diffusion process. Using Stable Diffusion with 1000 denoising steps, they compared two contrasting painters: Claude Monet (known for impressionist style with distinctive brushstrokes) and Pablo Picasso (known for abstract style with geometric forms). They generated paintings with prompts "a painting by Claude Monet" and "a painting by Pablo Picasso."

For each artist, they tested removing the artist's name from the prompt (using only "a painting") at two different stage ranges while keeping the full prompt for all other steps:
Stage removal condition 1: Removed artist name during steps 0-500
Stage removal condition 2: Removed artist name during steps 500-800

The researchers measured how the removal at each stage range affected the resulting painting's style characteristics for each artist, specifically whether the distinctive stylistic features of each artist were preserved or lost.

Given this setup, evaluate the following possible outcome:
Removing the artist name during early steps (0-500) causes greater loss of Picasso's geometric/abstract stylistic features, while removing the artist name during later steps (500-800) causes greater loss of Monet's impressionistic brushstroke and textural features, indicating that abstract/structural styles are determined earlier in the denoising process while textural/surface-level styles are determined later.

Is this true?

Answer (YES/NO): YES